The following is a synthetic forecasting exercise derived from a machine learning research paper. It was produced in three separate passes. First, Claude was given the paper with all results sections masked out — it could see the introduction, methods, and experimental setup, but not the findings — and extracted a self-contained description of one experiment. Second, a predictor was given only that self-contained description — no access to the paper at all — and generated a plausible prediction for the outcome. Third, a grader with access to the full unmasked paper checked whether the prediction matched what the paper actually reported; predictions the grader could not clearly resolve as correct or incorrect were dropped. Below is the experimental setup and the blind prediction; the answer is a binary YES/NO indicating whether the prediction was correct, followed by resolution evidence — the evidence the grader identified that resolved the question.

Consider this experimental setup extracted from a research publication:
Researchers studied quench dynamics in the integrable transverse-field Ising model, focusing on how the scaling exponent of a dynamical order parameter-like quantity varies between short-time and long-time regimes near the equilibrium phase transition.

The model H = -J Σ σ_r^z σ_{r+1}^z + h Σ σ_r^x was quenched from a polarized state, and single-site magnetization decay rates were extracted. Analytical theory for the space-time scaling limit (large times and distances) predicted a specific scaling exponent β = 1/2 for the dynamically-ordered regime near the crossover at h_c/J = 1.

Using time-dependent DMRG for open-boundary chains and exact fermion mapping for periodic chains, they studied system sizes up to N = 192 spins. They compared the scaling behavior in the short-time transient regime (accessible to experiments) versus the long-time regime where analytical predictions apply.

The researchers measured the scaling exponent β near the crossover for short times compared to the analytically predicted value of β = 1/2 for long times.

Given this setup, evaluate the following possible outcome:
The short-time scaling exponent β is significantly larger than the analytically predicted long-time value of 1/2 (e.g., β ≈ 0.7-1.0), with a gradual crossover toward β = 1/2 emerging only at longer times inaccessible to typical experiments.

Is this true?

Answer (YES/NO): YES